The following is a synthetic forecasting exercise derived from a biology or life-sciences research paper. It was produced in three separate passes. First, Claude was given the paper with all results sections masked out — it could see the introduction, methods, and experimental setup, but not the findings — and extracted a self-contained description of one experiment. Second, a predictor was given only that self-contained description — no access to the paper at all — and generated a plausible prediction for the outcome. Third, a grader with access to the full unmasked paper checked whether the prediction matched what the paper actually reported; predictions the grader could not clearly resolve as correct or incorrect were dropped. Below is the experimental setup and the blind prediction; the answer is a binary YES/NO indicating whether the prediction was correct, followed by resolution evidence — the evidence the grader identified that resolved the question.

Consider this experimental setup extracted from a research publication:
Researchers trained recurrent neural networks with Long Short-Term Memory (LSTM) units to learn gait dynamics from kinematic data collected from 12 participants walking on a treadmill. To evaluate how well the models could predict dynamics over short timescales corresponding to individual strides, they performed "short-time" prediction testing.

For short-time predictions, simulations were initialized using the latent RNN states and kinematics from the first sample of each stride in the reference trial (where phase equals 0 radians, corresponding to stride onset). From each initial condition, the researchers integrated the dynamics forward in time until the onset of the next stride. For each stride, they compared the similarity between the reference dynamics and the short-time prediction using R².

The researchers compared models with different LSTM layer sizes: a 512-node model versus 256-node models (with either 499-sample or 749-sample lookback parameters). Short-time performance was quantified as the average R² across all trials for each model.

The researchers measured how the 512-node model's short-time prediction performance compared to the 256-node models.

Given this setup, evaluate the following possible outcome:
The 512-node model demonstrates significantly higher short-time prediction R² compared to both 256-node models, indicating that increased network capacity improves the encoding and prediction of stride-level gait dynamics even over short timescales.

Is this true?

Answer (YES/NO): NO